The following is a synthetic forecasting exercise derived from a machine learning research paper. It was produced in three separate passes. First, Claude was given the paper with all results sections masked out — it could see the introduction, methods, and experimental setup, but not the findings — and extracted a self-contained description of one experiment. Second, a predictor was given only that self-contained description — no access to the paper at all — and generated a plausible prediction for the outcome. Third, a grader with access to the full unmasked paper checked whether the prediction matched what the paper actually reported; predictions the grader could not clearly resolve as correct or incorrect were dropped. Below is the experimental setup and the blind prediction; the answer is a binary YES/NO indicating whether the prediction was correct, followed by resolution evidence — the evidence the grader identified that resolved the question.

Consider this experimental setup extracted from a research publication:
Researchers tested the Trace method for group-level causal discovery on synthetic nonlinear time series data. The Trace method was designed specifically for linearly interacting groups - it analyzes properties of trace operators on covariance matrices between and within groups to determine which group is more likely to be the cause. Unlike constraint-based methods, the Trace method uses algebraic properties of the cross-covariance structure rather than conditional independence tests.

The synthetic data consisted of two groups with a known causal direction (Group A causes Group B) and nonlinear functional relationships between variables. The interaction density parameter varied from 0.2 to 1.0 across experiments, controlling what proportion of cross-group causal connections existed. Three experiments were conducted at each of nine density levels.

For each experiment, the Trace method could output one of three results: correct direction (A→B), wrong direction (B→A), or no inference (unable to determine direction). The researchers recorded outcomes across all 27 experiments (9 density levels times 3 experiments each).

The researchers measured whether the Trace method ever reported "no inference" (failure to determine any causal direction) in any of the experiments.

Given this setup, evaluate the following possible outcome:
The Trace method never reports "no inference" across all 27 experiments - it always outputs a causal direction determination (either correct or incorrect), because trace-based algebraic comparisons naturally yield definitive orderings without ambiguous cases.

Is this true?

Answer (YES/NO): YES